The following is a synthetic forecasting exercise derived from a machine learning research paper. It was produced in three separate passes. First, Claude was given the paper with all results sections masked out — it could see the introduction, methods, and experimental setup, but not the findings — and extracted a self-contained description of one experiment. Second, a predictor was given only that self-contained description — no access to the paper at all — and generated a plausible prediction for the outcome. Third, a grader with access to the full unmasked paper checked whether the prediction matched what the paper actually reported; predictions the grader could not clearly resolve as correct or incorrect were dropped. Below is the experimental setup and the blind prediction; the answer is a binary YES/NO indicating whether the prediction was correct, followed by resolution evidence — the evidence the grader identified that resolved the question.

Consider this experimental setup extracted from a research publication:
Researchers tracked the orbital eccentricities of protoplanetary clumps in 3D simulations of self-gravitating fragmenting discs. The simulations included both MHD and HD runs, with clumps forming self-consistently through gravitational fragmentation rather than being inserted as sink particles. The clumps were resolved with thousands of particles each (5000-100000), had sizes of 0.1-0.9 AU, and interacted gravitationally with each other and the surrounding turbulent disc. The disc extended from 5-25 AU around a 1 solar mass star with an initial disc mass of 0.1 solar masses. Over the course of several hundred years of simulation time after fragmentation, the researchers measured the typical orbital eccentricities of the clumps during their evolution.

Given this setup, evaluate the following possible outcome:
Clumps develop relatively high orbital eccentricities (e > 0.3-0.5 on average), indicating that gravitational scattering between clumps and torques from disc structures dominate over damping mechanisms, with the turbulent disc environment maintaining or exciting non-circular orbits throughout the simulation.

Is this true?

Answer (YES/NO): NO